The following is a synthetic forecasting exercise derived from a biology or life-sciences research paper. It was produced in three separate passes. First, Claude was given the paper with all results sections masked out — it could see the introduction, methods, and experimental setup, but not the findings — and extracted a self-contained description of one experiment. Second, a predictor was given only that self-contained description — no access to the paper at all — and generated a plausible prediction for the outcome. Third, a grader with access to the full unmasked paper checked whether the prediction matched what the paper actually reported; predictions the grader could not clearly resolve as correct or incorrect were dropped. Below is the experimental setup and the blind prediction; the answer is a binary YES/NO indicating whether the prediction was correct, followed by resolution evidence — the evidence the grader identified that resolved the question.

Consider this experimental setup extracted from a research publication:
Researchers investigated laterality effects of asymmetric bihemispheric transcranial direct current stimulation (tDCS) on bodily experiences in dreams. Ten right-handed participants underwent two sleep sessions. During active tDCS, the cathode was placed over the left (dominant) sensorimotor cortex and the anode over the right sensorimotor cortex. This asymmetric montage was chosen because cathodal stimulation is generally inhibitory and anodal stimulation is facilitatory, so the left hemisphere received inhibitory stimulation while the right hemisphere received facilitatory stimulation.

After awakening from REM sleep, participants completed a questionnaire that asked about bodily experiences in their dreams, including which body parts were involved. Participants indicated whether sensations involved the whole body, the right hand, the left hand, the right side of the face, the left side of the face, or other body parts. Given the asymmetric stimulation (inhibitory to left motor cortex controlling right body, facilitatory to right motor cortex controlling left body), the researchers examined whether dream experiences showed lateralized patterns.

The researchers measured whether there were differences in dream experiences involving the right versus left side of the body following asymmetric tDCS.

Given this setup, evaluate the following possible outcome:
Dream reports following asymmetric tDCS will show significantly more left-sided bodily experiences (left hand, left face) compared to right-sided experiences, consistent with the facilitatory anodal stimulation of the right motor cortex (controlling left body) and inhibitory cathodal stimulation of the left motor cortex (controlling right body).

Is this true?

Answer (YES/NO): NO